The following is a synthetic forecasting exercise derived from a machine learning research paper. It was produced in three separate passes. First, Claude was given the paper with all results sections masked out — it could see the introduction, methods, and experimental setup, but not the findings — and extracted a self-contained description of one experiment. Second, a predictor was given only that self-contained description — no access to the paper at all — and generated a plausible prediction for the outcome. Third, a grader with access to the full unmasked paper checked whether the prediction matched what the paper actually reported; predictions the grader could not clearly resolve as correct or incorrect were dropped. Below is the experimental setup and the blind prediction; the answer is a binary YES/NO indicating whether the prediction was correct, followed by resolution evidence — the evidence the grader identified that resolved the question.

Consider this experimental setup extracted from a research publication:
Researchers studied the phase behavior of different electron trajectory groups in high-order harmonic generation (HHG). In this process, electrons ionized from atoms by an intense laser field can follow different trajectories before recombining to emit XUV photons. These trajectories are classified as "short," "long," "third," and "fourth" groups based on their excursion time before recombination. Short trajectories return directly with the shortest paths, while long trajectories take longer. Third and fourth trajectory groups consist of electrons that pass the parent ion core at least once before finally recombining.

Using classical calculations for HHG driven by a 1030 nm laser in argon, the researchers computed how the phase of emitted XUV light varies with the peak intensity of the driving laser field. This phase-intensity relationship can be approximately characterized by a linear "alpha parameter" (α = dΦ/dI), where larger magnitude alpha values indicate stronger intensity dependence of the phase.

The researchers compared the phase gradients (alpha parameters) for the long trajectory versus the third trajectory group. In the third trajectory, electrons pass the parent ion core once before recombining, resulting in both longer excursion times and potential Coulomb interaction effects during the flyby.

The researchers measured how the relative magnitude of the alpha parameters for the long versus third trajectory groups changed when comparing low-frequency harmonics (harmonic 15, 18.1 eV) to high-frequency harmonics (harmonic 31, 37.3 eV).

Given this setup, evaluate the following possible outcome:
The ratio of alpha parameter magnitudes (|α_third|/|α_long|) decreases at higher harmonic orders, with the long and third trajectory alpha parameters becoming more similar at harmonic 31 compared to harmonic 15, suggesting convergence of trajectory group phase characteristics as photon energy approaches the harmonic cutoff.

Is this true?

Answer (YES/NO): NO